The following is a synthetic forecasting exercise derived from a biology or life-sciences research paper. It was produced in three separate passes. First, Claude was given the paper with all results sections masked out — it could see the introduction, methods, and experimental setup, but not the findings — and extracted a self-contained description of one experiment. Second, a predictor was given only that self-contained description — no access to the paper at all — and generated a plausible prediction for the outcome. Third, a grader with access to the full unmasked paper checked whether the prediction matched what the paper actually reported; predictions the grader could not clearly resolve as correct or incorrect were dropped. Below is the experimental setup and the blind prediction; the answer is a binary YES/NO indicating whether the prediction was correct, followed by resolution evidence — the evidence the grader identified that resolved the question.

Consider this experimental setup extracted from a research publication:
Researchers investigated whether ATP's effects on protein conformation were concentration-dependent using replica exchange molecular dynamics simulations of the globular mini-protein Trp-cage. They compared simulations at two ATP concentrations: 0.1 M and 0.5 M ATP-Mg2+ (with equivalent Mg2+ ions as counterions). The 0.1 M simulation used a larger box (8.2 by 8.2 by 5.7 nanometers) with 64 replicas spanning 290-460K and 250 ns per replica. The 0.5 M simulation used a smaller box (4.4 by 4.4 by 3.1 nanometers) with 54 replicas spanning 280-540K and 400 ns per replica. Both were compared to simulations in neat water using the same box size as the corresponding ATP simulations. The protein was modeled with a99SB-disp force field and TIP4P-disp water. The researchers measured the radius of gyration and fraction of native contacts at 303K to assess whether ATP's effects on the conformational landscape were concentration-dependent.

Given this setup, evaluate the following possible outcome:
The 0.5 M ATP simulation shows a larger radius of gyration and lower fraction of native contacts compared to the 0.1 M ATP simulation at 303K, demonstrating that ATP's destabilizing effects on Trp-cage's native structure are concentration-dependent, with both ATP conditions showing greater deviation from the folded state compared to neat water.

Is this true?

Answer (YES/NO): YES